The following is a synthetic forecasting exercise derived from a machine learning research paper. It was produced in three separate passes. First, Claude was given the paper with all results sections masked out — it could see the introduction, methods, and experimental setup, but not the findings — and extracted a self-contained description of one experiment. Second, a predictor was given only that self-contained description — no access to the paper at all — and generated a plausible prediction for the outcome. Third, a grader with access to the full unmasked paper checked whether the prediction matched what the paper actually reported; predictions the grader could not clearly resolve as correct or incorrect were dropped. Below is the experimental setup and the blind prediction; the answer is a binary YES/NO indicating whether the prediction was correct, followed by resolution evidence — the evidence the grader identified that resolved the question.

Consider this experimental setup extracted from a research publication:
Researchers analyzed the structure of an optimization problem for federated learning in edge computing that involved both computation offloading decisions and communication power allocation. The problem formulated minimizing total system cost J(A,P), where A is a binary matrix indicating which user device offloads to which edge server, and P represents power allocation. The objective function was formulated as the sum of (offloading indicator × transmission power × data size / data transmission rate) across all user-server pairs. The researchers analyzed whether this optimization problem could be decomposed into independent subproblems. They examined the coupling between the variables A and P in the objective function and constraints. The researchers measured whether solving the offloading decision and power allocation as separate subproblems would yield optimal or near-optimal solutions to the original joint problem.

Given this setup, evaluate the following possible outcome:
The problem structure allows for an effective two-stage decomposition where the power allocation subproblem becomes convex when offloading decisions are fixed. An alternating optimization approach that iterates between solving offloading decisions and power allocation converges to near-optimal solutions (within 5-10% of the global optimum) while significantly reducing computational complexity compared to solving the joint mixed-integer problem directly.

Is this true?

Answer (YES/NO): NO